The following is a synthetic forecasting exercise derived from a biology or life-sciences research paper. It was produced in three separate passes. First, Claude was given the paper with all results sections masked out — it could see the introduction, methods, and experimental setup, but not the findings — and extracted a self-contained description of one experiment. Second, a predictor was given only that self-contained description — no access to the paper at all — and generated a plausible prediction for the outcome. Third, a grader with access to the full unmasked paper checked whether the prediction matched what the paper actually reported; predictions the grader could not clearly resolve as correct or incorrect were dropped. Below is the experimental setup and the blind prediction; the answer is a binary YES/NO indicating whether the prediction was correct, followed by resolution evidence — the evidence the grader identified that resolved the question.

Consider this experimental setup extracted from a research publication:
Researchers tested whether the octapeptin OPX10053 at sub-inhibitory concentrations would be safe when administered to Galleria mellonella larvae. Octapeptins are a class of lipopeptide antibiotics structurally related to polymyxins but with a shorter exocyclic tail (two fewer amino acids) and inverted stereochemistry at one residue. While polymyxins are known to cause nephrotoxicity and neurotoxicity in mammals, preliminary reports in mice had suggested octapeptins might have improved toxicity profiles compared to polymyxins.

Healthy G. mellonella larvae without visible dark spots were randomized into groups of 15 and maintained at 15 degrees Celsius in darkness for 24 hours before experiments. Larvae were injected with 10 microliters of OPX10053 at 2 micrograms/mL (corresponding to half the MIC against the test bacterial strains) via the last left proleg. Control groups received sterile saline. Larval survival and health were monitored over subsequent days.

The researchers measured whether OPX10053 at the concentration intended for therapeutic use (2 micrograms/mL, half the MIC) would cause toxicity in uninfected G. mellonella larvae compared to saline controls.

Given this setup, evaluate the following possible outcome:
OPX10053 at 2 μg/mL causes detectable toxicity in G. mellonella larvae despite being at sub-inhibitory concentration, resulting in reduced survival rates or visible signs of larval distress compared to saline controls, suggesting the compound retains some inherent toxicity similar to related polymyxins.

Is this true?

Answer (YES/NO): YES